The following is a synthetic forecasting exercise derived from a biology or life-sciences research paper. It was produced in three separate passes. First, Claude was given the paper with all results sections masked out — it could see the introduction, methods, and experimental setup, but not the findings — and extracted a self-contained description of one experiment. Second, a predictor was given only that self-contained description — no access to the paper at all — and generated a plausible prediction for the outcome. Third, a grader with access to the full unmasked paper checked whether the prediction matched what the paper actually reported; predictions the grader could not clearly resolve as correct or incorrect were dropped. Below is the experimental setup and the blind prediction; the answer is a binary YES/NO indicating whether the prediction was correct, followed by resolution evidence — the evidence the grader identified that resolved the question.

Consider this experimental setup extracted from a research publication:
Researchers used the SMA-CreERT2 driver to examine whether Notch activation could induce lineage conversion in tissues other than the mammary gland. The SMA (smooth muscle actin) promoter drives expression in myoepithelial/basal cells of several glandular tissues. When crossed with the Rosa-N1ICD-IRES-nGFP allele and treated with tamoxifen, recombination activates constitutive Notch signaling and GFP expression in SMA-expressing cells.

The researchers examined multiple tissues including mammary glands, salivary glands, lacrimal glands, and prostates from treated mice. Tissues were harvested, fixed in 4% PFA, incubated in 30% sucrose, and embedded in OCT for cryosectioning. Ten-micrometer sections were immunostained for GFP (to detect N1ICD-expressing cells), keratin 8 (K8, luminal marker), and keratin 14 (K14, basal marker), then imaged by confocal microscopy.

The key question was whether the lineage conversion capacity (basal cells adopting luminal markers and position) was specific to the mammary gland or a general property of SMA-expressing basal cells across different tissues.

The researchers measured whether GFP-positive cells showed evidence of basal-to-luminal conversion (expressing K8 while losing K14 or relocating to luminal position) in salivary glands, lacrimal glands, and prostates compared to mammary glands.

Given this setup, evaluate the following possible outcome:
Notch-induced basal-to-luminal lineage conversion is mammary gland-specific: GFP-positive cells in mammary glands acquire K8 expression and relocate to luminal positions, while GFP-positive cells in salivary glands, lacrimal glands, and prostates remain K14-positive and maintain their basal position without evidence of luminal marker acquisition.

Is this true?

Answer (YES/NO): NO